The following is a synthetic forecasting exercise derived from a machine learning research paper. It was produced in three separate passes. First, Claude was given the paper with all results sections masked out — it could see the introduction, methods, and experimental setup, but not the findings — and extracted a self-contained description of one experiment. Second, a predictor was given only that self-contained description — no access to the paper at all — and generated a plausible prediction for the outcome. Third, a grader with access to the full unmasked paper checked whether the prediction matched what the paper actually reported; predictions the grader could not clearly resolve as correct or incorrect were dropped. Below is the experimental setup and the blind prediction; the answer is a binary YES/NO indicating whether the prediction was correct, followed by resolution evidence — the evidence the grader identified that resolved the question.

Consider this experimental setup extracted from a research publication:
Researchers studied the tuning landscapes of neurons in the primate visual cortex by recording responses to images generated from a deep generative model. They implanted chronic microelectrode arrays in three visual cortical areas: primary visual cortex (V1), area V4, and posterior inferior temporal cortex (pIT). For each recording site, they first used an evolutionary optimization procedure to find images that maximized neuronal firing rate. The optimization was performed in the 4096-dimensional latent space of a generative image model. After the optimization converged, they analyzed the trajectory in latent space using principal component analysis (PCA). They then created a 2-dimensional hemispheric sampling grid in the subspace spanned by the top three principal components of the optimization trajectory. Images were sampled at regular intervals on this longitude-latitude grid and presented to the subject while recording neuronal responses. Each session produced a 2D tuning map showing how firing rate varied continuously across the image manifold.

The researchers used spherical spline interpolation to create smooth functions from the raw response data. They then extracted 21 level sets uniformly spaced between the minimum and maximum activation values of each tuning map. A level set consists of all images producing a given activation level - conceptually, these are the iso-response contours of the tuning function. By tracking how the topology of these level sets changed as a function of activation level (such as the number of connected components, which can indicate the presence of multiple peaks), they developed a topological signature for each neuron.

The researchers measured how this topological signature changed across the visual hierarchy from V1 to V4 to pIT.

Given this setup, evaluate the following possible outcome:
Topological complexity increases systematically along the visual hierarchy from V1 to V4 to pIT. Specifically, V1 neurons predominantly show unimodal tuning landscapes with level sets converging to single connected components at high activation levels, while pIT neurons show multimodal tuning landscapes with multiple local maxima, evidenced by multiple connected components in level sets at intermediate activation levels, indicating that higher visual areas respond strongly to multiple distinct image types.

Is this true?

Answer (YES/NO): NO